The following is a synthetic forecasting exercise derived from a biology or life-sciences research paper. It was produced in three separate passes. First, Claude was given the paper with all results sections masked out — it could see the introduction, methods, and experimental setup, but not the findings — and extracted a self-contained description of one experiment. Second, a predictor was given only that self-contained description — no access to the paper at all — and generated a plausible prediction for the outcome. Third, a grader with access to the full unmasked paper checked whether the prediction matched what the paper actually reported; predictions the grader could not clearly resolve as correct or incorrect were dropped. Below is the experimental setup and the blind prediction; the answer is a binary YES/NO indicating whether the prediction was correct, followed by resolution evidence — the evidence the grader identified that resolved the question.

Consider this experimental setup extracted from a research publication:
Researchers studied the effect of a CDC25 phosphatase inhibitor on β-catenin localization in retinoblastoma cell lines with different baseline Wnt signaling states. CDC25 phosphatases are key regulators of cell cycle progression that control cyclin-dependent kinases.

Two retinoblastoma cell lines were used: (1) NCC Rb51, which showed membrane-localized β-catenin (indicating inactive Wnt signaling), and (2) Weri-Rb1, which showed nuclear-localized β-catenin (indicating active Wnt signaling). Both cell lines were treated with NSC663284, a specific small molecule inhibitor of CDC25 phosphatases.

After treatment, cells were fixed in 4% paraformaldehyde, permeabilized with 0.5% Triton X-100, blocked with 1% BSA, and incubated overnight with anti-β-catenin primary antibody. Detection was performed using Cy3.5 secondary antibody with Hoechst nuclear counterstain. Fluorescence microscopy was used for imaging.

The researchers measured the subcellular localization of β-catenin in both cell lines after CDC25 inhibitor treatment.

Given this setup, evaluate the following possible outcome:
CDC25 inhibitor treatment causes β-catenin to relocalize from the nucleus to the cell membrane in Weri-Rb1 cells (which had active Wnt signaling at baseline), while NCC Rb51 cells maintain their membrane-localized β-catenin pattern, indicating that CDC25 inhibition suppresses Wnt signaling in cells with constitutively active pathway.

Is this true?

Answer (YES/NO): NO